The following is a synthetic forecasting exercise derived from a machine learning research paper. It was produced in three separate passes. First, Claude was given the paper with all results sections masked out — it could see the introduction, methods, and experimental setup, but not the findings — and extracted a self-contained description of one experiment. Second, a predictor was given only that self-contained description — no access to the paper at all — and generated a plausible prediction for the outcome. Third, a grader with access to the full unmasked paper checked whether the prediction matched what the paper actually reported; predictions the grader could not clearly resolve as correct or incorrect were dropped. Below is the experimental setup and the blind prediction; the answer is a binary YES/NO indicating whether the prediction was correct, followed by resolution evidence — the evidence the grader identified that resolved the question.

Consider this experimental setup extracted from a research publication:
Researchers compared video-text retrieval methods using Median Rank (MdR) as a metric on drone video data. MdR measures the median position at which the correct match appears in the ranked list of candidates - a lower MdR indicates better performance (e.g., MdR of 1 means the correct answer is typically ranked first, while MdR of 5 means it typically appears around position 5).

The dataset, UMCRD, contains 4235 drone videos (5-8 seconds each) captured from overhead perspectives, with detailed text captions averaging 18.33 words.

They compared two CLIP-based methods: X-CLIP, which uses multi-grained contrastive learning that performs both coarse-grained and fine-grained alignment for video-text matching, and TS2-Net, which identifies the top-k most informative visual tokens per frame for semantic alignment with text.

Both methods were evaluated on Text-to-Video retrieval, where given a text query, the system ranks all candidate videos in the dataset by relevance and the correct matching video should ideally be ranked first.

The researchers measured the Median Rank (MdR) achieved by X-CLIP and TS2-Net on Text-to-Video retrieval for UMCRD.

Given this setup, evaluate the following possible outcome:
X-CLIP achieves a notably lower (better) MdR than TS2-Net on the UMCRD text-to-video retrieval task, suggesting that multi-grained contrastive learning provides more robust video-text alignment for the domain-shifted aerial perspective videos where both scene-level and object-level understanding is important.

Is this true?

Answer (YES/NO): NO